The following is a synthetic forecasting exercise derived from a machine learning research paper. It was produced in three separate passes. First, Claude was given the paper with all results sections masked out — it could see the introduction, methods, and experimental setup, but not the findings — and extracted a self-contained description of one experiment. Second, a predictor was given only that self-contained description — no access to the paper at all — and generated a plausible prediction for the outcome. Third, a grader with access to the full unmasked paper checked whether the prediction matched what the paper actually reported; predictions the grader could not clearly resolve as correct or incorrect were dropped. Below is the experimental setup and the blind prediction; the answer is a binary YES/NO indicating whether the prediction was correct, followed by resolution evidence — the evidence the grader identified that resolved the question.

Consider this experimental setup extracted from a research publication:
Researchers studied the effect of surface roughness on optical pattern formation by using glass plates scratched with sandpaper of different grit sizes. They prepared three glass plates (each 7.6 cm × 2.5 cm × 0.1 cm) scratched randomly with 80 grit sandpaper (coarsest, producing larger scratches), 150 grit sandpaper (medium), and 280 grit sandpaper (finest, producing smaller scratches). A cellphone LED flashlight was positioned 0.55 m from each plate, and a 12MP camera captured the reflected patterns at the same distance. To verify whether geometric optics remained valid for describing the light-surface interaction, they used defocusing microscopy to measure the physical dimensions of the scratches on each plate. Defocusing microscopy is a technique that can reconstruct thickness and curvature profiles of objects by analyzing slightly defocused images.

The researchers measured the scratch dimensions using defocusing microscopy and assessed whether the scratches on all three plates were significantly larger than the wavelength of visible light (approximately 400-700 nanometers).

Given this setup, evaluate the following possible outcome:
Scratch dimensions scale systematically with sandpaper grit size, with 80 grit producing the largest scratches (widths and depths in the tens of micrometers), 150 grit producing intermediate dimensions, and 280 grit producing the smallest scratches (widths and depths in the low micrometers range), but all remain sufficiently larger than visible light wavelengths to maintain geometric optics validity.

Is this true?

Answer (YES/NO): NO